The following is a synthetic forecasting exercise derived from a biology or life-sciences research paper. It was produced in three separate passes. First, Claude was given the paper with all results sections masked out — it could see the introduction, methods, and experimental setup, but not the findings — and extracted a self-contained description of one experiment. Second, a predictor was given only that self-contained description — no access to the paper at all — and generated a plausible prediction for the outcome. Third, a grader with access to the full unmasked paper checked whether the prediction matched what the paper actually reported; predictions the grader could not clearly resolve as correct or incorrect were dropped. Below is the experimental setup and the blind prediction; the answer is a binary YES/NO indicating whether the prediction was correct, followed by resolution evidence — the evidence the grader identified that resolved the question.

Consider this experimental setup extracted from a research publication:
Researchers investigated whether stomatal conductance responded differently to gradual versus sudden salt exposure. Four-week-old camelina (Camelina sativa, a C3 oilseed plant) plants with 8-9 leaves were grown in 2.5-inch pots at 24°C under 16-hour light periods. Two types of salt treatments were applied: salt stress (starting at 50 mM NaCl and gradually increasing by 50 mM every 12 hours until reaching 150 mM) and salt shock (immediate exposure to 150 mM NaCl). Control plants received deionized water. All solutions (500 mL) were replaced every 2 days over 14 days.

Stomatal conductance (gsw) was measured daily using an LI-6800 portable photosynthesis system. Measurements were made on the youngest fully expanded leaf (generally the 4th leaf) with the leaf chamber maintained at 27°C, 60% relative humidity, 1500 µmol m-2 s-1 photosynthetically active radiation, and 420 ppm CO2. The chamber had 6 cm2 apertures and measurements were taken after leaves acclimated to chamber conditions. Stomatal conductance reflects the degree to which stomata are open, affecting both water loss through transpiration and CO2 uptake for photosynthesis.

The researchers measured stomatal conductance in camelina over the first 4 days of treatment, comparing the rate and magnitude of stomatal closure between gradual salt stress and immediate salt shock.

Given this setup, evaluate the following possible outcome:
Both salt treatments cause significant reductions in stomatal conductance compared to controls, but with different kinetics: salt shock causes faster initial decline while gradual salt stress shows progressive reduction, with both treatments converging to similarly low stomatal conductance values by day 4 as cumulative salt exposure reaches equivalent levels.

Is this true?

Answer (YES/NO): NO